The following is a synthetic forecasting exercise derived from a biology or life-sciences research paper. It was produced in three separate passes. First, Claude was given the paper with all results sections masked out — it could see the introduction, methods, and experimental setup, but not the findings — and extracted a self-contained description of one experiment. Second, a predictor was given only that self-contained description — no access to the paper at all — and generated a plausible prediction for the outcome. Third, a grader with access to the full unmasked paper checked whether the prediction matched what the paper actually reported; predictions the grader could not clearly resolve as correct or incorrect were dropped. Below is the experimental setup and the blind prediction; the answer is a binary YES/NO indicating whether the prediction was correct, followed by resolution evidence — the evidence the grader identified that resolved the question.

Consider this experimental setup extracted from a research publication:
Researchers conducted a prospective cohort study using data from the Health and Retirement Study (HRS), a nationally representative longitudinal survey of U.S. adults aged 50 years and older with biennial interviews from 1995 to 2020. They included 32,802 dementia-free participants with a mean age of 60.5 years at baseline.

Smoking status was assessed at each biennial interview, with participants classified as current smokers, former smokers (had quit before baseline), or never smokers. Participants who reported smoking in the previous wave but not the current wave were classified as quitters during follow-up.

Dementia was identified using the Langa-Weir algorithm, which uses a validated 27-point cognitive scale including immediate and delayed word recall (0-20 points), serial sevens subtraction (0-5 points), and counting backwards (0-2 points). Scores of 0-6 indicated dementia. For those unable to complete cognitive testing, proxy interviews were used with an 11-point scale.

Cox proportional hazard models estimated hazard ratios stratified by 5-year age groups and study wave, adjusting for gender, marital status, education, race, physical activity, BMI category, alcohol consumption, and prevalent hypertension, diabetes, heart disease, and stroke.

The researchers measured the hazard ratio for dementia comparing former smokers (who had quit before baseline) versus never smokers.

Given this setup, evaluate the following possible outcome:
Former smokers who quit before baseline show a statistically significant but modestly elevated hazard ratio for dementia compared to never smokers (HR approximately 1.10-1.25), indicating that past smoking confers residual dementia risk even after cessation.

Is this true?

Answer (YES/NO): NO